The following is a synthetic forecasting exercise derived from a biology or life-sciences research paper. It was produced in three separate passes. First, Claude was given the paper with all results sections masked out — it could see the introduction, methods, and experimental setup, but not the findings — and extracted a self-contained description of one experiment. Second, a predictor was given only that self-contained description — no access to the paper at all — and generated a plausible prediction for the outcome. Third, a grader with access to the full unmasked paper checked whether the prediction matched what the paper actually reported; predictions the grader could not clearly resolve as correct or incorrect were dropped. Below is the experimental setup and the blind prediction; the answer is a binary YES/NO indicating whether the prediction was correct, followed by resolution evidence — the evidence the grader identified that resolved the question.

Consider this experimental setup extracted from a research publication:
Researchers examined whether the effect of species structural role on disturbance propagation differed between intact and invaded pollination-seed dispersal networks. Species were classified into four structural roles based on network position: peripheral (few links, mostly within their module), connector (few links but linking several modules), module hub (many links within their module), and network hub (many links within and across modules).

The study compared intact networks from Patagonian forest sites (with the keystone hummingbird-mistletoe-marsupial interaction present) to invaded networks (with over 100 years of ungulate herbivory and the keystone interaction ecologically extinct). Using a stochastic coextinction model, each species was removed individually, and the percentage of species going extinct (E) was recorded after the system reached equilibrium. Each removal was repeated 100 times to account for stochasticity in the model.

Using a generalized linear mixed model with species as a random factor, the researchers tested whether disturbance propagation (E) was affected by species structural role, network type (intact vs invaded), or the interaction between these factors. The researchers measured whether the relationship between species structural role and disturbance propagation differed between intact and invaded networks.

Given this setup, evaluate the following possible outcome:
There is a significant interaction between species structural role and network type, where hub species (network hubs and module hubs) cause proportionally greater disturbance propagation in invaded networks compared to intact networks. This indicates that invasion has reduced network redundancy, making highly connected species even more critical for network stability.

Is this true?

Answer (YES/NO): NO